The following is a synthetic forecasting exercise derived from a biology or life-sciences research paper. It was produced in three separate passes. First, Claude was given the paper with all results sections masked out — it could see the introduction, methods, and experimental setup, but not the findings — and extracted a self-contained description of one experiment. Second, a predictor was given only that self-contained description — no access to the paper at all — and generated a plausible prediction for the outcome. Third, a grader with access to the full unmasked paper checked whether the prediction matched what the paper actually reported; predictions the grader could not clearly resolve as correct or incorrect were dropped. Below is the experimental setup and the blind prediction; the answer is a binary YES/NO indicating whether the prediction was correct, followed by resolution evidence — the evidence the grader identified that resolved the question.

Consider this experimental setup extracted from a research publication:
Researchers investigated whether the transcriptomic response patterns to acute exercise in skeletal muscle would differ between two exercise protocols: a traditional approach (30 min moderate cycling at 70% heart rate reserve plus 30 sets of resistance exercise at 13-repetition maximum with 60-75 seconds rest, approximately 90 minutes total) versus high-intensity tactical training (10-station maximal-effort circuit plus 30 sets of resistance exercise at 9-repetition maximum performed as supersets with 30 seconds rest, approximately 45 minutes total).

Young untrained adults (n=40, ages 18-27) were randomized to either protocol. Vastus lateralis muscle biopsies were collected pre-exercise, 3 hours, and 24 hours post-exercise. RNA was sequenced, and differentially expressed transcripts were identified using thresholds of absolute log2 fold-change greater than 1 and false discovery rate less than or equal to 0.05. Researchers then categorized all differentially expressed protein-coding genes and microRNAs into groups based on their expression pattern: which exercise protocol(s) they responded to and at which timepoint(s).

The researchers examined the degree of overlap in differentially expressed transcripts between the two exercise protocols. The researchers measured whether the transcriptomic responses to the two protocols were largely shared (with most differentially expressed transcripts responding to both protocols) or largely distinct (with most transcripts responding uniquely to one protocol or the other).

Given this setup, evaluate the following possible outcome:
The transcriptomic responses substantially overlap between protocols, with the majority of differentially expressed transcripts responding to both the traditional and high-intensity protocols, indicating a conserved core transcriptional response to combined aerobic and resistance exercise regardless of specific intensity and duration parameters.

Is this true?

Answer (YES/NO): NO